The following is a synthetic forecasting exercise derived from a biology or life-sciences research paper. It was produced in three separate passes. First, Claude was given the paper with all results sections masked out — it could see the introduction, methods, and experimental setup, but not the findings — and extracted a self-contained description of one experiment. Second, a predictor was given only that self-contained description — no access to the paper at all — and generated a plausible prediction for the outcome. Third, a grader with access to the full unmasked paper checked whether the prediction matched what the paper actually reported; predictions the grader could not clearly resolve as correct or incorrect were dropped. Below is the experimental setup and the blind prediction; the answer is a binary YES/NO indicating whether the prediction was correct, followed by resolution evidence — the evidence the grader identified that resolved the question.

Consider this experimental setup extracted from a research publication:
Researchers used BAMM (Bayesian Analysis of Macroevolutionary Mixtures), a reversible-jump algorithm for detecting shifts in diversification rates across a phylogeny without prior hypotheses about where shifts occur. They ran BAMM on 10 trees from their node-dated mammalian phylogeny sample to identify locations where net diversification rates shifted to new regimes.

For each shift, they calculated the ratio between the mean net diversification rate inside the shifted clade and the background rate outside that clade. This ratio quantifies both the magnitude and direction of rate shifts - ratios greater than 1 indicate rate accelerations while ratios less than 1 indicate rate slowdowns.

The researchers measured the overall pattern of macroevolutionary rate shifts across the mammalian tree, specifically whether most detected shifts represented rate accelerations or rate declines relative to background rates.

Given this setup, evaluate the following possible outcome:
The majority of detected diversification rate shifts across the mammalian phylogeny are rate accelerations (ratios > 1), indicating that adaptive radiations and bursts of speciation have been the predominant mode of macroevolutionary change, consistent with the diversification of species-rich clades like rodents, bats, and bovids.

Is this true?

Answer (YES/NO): YES